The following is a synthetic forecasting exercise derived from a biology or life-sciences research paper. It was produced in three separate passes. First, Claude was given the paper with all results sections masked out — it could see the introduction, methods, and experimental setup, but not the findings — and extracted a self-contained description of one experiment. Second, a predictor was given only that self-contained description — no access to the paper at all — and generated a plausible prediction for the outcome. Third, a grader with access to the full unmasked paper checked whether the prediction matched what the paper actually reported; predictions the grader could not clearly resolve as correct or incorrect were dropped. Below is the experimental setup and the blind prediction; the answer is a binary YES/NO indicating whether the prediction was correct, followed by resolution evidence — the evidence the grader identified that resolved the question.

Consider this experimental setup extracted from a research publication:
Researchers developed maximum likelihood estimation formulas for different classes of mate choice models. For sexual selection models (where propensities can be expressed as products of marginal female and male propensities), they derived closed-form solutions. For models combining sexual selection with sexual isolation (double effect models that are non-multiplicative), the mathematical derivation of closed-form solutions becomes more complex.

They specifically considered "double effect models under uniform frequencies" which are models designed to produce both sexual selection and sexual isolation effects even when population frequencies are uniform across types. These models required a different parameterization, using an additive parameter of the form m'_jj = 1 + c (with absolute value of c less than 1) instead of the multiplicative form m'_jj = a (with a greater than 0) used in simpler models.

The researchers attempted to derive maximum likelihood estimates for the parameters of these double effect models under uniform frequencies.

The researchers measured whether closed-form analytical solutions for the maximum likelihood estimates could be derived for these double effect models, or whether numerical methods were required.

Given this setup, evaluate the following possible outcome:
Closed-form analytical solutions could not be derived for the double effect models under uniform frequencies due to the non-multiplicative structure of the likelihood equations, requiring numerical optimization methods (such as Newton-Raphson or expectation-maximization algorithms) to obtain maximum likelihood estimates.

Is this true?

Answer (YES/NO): YES